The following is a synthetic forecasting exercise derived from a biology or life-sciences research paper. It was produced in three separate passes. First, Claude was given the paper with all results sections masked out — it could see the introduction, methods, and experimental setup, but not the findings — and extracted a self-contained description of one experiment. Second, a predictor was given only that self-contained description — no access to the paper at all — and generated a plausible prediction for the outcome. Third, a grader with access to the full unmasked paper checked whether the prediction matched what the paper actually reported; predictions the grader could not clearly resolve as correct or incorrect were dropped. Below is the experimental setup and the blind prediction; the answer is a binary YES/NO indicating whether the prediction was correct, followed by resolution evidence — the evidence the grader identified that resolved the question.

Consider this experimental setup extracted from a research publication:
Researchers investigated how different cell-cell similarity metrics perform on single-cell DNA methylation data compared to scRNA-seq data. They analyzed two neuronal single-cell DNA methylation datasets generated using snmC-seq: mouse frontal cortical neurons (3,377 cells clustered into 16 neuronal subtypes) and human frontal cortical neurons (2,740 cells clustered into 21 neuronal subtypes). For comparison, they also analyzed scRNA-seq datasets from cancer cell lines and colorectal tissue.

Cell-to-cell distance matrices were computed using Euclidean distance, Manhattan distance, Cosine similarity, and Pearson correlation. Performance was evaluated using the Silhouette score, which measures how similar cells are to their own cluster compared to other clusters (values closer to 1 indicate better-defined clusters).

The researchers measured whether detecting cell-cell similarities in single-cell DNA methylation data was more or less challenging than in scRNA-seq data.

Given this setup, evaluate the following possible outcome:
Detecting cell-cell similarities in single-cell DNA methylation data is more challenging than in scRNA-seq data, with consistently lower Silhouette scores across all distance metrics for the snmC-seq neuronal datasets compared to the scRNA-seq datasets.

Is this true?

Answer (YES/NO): YES